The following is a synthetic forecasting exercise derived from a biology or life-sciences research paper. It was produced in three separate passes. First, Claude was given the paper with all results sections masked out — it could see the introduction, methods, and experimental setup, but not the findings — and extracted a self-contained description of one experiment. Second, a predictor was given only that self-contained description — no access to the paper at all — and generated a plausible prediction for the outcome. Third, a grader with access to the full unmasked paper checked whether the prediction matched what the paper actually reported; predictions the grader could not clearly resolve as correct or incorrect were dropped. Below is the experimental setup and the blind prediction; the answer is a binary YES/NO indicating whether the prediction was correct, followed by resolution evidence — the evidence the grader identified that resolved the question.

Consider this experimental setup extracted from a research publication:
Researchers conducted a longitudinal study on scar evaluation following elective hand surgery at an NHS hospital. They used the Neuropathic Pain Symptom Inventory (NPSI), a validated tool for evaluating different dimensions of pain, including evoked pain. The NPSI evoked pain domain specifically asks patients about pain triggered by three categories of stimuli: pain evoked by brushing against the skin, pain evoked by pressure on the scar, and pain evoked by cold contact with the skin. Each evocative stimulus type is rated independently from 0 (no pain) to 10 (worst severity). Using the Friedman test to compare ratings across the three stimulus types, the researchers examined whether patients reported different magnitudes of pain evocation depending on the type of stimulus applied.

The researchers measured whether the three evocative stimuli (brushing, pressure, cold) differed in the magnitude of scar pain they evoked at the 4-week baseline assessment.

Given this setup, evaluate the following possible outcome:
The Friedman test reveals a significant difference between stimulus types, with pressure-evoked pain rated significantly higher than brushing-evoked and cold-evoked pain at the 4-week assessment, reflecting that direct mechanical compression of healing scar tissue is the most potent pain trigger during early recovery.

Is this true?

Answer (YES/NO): YES